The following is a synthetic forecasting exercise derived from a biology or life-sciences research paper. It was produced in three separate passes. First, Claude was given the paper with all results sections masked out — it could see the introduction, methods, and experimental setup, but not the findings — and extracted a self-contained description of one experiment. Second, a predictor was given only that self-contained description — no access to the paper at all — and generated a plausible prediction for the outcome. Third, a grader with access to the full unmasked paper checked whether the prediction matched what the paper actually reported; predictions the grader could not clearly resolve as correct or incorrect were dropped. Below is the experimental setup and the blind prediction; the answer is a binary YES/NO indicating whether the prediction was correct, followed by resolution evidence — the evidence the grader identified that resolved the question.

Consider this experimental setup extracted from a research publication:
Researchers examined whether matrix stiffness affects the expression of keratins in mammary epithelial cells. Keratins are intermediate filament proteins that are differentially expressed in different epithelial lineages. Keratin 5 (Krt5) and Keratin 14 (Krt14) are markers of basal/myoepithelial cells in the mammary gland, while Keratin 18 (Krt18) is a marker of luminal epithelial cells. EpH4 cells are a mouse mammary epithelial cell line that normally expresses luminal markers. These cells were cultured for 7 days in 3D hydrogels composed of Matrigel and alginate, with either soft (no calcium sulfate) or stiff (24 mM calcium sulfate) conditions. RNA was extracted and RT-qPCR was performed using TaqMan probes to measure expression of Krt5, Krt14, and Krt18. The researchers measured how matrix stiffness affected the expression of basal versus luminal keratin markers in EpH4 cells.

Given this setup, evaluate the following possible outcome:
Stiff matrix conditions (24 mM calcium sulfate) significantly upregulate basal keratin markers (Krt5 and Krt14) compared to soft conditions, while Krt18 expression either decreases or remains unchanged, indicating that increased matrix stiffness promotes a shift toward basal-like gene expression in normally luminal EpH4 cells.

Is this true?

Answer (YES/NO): NO